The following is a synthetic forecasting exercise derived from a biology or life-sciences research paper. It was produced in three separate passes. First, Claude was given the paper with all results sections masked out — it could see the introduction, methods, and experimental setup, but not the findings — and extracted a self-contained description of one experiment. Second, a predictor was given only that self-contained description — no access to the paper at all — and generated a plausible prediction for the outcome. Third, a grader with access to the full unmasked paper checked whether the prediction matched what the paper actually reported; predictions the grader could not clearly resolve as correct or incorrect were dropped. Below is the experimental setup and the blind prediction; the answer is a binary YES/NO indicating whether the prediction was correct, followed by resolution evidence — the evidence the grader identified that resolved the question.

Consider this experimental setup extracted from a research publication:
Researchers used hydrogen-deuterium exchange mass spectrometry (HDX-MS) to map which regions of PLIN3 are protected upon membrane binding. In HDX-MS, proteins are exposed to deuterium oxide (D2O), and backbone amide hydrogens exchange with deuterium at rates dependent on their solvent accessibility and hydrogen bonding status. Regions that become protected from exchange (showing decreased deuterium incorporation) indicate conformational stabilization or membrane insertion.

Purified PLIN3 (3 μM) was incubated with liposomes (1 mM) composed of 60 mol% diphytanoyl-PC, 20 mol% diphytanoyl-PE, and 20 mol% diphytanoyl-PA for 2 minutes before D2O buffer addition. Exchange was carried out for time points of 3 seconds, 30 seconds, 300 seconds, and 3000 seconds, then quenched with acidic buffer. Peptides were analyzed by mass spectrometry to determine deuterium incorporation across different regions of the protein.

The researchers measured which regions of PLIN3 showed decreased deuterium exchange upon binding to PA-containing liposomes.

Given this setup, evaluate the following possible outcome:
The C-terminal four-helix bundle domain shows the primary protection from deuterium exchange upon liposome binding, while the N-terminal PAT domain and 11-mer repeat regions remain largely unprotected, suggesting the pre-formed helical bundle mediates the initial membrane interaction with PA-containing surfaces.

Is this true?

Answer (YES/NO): NO